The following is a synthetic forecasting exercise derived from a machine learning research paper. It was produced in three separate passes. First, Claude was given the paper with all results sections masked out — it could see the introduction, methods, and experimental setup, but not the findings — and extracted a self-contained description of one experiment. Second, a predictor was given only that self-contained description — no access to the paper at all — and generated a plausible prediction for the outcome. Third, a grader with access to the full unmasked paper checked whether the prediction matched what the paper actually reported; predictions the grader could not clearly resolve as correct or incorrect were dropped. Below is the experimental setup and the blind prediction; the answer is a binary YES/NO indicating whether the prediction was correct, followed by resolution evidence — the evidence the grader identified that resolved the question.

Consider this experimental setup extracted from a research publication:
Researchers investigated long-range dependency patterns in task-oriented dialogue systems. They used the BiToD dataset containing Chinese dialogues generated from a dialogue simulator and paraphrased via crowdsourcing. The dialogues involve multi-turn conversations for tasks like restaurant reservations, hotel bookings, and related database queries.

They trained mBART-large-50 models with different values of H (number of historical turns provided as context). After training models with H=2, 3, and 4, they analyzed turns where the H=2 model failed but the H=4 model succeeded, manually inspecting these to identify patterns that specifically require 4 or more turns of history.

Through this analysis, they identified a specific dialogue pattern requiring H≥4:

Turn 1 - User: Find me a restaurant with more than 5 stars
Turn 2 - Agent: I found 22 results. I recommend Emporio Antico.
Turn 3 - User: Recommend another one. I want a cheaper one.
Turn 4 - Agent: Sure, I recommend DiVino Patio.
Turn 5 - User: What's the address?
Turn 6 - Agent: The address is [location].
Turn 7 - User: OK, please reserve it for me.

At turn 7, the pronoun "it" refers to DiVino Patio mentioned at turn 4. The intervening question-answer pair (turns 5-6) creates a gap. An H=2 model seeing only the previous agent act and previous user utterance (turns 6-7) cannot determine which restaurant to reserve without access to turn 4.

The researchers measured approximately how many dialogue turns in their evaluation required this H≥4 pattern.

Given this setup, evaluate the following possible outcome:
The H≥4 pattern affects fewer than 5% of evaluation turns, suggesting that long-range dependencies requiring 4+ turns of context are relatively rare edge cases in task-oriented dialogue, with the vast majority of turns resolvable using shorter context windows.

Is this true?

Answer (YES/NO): YES